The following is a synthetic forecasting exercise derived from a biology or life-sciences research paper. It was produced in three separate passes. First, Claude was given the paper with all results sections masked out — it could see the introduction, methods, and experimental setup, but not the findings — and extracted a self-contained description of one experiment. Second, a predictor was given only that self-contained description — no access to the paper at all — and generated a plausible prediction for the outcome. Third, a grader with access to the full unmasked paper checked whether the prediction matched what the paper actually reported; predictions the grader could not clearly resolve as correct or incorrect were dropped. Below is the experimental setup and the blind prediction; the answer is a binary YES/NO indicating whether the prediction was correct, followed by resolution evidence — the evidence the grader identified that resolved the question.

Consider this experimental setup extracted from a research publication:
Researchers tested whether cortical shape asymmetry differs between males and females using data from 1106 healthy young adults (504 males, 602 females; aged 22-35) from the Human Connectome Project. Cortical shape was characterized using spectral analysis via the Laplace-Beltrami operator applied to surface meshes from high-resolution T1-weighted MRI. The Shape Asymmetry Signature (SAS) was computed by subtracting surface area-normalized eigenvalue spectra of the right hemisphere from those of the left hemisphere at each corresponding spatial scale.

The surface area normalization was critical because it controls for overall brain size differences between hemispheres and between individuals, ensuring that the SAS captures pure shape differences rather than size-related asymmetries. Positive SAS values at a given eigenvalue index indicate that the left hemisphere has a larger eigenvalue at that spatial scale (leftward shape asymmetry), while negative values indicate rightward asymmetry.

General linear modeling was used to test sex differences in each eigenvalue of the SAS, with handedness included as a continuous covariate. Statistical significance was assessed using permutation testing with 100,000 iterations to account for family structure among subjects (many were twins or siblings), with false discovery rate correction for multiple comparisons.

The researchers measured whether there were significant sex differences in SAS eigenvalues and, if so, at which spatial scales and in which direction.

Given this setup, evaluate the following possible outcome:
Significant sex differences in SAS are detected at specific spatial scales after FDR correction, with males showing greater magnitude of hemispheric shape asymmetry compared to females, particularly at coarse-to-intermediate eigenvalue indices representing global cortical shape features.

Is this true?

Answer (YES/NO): NO